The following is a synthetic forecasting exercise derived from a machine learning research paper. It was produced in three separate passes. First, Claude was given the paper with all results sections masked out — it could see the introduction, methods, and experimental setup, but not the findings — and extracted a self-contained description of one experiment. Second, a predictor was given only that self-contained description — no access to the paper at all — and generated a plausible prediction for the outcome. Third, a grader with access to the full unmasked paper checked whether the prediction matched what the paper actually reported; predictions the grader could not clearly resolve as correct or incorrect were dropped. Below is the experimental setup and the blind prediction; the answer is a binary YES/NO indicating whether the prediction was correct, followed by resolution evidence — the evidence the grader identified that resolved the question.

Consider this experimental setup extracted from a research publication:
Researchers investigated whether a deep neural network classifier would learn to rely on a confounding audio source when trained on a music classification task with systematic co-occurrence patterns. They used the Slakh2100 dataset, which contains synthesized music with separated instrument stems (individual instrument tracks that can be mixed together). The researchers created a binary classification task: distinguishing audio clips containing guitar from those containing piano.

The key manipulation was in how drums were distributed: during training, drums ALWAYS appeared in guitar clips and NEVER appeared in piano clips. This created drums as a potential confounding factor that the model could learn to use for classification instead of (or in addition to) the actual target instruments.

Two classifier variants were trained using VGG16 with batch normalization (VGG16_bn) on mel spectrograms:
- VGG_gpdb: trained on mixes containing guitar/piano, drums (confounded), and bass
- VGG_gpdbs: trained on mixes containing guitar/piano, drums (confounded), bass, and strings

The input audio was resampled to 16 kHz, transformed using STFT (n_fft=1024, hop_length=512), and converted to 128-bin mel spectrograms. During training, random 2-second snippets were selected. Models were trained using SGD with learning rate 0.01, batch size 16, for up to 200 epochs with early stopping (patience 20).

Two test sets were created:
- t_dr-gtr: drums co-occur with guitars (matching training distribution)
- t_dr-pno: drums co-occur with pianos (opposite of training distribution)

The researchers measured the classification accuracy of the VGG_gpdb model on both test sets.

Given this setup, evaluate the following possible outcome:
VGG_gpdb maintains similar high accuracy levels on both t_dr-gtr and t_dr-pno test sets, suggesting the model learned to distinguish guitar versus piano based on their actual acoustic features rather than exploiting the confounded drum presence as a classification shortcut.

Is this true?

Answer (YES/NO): NO